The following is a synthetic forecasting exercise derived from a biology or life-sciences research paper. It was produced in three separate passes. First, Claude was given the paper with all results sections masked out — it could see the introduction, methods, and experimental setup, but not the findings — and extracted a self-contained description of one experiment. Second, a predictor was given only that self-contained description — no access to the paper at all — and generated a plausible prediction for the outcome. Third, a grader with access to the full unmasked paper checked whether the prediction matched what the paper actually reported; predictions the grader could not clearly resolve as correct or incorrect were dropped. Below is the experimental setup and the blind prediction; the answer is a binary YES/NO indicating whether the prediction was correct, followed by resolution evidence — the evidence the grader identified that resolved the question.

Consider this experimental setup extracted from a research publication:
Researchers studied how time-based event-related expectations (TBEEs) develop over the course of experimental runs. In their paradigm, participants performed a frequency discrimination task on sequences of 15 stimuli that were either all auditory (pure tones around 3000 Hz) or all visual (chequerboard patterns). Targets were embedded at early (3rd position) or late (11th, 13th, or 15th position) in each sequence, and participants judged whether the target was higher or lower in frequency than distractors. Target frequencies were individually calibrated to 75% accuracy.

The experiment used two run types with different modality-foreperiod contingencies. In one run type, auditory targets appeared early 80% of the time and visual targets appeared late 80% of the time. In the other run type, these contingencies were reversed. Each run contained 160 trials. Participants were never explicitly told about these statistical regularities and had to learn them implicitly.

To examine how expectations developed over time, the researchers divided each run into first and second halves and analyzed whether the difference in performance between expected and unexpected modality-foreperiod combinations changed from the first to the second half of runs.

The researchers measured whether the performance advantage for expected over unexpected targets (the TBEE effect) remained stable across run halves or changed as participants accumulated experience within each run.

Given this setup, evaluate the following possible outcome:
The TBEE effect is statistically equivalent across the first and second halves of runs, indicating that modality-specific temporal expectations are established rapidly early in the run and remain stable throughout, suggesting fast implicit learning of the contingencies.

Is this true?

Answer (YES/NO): NO